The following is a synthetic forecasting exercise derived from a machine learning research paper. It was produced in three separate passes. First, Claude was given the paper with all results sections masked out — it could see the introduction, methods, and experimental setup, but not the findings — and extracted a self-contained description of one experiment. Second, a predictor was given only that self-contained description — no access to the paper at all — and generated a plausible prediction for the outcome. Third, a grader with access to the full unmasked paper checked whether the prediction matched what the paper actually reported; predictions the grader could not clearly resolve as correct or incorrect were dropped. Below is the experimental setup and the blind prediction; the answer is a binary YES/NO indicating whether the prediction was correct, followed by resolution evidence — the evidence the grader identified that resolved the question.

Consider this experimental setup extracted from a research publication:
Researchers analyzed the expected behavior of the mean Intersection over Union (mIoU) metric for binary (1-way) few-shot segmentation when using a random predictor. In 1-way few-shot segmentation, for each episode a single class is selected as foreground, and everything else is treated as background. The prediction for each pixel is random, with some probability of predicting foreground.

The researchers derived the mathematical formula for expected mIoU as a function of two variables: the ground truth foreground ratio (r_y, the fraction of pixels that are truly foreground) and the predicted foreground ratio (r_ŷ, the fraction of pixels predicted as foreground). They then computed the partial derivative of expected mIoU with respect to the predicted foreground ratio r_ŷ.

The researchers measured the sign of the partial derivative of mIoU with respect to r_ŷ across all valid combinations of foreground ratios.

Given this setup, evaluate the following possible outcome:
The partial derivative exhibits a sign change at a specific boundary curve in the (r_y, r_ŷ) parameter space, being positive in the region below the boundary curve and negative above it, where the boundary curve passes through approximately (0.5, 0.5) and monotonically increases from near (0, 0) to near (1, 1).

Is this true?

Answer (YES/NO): NO